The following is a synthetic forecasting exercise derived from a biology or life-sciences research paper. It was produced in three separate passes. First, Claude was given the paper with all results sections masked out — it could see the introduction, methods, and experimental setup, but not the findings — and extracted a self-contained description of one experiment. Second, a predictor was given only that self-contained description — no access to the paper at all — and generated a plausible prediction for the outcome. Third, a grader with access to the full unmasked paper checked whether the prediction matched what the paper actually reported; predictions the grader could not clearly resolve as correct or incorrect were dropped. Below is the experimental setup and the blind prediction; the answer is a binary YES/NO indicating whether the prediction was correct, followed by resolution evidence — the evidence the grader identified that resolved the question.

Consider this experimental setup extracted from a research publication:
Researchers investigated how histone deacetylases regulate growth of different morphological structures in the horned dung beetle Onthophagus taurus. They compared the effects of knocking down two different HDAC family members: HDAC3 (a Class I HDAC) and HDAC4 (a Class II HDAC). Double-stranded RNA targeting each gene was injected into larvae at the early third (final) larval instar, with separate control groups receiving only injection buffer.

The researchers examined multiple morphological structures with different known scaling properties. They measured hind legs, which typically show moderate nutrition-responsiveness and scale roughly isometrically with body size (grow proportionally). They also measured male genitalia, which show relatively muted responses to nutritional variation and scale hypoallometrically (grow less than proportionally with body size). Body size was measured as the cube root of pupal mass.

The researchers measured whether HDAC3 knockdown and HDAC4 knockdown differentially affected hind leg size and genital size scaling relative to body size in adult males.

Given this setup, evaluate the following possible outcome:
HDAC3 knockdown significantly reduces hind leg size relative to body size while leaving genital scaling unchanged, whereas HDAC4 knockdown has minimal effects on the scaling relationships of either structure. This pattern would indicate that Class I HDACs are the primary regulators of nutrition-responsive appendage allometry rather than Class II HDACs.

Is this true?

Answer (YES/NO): NO